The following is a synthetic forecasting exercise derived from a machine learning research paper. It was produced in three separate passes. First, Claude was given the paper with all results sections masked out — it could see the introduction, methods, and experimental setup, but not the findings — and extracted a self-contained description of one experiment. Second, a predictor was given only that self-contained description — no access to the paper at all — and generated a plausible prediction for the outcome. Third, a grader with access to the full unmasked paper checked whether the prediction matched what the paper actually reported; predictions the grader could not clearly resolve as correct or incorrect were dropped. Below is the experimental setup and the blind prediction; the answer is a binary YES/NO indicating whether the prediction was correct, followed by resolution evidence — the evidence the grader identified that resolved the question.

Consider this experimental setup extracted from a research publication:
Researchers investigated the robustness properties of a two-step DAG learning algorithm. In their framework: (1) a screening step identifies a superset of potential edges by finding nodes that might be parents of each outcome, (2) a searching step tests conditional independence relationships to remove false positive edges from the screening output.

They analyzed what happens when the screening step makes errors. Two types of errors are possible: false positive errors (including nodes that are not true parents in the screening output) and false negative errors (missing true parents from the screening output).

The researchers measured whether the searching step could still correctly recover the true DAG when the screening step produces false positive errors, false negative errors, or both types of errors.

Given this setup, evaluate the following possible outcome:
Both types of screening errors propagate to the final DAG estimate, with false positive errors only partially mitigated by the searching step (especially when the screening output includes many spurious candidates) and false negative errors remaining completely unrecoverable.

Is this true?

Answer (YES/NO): NO